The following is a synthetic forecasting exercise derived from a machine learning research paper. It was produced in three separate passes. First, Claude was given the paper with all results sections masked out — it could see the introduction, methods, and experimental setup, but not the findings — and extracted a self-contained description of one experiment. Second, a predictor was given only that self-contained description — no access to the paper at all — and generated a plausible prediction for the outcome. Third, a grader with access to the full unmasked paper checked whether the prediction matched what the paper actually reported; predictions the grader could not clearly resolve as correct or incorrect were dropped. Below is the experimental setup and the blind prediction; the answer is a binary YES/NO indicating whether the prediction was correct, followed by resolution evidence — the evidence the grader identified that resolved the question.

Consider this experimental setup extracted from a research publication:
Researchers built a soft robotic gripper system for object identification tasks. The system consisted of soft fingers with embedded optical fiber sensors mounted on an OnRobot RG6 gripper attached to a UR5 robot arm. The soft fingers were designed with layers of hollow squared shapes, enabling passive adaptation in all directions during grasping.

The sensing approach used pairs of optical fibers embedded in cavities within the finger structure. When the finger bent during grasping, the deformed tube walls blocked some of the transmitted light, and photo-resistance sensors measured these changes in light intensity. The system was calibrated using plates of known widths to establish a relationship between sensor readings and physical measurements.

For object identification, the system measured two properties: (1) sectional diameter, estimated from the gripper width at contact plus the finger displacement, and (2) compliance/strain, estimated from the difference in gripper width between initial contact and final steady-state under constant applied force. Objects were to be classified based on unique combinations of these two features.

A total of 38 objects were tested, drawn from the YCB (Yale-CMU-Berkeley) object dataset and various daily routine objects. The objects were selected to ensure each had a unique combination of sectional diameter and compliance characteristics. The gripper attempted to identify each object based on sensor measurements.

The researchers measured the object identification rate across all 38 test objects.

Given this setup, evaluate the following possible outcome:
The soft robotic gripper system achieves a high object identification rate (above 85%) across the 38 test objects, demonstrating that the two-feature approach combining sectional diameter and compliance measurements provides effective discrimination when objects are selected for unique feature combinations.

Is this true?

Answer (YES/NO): NO